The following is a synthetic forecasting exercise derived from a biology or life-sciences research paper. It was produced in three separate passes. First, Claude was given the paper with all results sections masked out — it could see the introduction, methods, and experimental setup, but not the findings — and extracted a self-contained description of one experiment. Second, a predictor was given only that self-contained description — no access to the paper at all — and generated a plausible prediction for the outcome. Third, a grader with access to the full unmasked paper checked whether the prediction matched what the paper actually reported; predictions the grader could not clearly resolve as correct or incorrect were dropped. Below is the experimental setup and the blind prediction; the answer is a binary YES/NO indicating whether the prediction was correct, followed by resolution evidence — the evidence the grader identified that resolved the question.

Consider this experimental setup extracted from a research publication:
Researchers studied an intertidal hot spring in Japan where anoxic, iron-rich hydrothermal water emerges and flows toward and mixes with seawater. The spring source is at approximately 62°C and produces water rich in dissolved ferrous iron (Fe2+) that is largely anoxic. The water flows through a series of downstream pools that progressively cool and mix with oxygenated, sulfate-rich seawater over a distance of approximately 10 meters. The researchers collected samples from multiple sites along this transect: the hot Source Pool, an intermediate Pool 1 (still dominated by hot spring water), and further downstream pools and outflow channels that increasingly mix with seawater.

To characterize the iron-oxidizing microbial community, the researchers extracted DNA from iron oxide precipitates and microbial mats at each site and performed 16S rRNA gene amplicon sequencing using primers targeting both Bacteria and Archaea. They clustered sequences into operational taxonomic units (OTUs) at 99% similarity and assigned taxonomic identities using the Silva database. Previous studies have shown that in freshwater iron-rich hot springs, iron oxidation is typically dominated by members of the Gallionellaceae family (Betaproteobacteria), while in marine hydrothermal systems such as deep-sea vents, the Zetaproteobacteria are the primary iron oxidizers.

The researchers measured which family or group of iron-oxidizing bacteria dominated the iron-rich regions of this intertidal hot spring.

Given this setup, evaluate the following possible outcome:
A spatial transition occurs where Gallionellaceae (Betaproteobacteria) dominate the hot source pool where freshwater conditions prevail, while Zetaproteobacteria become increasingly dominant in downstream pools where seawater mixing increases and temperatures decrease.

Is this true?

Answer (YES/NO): NO